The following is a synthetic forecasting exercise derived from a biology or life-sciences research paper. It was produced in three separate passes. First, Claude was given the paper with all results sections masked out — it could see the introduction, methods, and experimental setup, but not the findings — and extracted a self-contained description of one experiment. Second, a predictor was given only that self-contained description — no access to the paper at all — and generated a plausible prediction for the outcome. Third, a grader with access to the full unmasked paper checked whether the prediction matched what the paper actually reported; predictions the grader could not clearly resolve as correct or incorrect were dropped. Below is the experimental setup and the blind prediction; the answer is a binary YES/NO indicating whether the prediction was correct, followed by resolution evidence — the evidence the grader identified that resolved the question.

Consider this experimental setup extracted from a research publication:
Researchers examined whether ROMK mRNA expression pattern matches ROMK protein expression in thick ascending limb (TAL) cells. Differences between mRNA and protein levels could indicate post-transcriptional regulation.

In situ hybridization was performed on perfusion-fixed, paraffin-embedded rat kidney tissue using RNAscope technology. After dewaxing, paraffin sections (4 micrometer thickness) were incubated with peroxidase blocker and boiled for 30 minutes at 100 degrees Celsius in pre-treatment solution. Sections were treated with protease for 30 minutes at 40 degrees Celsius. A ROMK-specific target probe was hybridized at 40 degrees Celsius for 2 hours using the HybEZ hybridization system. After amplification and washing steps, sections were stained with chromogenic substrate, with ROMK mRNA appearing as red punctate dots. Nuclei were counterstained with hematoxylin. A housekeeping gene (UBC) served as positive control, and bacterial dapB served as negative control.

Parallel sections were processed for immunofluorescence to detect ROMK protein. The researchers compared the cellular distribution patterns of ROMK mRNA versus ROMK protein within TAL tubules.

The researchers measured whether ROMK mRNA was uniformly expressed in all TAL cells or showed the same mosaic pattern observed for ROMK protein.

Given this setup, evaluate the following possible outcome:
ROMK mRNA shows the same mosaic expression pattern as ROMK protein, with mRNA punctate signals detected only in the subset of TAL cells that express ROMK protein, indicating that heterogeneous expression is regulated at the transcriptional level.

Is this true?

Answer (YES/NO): NO